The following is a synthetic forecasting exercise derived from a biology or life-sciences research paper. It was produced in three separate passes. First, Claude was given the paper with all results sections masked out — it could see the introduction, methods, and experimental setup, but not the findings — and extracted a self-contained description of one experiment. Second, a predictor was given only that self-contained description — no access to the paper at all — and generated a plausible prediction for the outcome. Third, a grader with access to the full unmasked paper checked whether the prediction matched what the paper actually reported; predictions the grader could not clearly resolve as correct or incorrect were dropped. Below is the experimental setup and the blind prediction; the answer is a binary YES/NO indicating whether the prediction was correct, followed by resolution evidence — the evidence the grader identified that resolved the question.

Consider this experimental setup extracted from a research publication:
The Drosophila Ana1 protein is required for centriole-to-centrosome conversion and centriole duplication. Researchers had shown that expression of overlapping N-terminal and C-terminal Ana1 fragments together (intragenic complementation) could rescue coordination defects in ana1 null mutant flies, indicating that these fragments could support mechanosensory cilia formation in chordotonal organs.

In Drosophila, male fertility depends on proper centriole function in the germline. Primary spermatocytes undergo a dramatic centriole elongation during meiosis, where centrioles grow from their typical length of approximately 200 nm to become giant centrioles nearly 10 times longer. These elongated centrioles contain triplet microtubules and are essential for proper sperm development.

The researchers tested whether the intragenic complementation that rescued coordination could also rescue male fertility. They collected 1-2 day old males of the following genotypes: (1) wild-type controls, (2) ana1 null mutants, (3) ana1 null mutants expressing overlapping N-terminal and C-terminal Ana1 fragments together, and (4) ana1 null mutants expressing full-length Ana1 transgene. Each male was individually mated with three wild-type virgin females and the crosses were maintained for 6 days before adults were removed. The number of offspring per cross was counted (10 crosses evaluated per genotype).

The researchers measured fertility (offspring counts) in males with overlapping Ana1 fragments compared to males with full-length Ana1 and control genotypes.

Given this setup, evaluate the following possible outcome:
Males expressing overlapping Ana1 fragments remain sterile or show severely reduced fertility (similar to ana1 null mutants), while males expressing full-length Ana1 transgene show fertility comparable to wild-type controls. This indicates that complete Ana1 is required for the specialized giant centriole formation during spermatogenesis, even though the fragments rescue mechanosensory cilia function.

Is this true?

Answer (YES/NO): YES